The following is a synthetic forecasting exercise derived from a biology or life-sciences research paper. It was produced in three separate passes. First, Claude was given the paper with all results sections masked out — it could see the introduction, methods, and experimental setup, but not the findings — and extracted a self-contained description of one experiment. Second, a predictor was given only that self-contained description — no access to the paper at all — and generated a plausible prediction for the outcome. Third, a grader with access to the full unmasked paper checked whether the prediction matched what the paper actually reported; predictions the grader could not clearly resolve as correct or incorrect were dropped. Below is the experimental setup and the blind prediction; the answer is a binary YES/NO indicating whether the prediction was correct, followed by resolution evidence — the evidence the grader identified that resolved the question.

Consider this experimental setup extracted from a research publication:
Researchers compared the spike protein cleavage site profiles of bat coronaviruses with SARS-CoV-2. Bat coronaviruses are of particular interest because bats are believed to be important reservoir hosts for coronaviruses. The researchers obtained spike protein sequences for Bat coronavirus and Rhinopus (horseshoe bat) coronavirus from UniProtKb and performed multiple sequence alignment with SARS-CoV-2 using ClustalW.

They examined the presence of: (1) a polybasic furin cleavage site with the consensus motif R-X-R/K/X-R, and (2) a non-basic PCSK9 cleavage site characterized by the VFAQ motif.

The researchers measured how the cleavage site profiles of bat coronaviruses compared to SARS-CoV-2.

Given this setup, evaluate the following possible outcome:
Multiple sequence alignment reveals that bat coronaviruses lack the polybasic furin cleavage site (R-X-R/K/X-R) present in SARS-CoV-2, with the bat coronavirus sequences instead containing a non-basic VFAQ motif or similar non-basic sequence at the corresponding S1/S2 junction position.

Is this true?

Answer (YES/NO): NO